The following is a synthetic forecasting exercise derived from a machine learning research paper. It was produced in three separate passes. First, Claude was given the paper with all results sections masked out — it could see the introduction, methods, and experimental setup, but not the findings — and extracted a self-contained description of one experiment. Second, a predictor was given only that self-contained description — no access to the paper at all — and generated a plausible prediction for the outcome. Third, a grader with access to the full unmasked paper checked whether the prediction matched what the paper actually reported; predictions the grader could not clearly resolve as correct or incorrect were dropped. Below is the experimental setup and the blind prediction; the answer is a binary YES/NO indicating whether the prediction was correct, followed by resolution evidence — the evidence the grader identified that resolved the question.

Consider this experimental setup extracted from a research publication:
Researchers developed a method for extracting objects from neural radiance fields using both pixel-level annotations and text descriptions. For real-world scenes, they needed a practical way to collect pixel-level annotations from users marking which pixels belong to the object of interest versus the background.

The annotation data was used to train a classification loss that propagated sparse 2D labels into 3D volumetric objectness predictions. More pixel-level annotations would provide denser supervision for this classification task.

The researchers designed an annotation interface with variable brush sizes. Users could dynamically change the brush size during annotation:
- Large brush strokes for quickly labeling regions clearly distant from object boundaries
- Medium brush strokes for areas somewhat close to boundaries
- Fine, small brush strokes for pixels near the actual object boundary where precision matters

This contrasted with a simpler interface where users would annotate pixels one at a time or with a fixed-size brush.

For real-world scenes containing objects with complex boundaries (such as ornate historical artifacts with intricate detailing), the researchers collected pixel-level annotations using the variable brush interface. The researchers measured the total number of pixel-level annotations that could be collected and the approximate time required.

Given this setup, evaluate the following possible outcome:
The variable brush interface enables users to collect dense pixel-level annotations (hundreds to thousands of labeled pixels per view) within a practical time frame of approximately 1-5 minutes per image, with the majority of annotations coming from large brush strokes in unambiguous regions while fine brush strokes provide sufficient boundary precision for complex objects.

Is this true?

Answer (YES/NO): NO